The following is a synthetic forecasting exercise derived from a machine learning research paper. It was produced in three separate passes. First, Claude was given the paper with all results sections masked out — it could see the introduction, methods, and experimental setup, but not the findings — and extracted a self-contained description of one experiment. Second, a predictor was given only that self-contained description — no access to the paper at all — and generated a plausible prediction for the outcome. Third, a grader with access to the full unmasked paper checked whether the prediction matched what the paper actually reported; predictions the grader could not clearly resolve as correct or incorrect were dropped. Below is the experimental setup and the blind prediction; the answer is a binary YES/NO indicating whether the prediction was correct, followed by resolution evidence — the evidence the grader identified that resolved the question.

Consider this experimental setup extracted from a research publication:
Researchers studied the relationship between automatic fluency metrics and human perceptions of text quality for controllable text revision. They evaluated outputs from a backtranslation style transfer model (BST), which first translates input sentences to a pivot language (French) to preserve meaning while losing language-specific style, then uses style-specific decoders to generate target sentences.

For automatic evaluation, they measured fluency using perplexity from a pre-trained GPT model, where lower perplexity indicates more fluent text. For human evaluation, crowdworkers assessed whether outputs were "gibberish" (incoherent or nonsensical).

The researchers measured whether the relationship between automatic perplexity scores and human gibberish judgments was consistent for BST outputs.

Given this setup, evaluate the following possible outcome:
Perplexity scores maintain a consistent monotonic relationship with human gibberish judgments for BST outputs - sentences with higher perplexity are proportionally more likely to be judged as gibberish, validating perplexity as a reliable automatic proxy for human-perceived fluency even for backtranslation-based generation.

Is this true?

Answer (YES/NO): NO